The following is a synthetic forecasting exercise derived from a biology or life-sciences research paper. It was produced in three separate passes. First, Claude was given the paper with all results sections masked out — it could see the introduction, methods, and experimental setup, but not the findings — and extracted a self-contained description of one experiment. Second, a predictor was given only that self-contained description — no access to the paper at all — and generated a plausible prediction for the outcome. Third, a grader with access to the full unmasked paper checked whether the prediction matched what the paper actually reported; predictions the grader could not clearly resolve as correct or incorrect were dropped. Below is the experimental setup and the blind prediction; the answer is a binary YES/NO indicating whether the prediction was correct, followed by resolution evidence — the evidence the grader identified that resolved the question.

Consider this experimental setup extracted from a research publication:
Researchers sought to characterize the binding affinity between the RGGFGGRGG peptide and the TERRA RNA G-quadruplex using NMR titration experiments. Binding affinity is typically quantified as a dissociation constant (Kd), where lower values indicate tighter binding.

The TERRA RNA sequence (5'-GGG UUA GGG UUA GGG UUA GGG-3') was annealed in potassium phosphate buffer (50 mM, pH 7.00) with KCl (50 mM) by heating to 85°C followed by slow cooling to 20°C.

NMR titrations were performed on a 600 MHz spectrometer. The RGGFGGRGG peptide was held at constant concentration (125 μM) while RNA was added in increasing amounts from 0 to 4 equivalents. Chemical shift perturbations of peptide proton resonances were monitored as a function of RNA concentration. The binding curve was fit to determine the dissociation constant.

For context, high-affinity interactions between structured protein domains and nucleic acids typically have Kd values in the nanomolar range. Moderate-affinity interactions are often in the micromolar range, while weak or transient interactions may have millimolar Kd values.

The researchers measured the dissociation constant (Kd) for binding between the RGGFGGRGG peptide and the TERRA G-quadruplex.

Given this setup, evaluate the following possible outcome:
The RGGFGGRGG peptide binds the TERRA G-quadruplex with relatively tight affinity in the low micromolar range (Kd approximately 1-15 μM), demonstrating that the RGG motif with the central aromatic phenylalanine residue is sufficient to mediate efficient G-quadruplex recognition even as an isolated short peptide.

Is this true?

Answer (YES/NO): NO